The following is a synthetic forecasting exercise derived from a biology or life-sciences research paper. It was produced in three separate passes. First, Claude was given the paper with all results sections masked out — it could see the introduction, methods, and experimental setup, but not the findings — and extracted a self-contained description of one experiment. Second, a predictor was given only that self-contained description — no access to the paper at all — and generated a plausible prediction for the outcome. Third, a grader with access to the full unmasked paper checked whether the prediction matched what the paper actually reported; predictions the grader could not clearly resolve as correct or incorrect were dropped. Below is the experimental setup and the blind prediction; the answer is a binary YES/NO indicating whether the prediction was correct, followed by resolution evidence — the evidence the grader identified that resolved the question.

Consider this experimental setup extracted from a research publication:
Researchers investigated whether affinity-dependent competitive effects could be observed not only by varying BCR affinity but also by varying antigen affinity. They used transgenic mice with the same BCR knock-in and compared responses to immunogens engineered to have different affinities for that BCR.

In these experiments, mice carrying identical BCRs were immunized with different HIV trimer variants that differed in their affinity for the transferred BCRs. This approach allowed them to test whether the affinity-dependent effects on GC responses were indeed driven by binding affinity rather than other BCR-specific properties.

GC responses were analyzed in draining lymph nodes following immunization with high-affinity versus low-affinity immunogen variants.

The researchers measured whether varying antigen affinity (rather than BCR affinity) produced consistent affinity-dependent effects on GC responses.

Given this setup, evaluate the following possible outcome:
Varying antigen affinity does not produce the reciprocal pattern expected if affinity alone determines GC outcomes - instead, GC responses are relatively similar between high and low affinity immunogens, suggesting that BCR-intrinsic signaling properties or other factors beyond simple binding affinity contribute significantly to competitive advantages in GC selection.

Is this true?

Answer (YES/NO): NO